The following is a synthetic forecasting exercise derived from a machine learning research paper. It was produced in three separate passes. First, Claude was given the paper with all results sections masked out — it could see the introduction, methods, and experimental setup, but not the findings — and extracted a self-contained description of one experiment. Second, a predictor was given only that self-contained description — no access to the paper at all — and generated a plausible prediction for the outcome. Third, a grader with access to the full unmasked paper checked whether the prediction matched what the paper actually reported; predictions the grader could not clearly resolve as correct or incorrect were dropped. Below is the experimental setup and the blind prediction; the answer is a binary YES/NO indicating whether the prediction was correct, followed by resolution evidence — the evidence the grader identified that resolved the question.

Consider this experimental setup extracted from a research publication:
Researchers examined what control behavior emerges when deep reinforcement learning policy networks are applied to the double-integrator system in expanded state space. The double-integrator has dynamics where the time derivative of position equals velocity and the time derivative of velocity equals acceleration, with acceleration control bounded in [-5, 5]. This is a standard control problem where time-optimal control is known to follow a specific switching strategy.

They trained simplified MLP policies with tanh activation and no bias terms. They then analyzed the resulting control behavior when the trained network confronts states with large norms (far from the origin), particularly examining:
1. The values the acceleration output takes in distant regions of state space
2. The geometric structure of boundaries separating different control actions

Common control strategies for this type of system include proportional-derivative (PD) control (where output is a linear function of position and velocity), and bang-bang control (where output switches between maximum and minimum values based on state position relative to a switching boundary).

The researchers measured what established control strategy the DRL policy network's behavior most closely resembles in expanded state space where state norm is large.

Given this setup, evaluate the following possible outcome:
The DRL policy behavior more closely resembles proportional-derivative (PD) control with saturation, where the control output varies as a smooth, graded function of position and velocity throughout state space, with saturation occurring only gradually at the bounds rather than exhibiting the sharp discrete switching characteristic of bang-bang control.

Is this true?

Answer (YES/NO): NO